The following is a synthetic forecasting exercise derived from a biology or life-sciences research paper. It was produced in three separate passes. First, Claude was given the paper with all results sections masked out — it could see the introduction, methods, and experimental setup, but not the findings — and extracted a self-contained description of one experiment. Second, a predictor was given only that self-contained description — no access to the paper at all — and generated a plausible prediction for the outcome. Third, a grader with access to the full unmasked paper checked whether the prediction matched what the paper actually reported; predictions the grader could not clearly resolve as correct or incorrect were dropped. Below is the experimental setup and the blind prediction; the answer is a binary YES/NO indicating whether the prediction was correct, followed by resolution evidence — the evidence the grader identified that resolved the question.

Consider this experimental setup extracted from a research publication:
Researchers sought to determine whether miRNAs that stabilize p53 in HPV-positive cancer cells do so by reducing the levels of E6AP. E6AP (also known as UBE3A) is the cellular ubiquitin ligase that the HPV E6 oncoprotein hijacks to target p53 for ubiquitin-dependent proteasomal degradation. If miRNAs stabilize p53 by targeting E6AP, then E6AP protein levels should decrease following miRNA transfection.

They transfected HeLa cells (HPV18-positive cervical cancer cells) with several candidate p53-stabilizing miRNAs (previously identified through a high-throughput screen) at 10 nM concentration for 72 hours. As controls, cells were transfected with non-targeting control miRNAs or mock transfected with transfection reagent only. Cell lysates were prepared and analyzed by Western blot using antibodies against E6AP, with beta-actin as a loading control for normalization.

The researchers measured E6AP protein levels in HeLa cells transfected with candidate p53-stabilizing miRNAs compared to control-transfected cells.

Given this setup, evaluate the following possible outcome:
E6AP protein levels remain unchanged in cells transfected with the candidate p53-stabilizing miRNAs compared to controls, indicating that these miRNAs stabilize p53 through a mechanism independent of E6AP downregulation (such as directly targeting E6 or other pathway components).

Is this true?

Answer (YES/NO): NO